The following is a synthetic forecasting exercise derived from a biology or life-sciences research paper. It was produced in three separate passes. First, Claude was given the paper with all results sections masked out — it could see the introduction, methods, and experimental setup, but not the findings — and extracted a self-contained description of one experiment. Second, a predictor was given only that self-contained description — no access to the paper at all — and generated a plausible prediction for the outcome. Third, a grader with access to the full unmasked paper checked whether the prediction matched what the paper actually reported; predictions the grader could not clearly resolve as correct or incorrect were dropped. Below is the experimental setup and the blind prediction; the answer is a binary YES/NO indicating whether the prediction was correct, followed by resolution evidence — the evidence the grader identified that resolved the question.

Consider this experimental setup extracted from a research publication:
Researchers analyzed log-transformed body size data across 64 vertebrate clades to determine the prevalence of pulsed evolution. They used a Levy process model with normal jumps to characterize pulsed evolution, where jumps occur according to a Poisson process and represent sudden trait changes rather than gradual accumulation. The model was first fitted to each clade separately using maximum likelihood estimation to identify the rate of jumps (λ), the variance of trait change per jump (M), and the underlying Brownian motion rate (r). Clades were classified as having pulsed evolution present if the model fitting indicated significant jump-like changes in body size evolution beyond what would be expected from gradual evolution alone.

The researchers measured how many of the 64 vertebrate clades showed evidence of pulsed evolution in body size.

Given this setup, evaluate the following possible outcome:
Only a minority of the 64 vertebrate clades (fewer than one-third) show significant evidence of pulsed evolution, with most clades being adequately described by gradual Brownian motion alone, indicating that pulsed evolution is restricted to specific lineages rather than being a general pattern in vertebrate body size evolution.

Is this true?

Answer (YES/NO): NO